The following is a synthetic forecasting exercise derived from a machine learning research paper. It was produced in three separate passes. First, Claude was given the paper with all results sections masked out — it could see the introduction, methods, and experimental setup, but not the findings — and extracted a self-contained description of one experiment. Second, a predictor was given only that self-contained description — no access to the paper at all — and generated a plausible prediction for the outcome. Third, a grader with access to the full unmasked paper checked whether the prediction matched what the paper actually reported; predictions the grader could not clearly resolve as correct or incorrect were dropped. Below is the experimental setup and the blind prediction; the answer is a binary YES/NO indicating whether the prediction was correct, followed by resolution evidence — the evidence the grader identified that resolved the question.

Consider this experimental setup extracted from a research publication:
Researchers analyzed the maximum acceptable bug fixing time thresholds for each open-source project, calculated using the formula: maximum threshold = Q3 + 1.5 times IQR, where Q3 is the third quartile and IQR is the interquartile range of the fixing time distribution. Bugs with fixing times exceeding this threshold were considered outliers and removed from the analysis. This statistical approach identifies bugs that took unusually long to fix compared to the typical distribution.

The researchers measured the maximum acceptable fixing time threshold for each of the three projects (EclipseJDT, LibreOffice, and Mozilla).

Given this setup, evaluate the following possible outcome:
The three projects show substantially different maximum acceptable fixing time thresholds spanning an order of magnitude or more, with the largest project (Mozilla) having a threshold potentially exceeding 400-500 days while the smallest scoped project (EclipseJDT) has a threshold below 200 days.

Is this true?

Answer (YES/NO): NO